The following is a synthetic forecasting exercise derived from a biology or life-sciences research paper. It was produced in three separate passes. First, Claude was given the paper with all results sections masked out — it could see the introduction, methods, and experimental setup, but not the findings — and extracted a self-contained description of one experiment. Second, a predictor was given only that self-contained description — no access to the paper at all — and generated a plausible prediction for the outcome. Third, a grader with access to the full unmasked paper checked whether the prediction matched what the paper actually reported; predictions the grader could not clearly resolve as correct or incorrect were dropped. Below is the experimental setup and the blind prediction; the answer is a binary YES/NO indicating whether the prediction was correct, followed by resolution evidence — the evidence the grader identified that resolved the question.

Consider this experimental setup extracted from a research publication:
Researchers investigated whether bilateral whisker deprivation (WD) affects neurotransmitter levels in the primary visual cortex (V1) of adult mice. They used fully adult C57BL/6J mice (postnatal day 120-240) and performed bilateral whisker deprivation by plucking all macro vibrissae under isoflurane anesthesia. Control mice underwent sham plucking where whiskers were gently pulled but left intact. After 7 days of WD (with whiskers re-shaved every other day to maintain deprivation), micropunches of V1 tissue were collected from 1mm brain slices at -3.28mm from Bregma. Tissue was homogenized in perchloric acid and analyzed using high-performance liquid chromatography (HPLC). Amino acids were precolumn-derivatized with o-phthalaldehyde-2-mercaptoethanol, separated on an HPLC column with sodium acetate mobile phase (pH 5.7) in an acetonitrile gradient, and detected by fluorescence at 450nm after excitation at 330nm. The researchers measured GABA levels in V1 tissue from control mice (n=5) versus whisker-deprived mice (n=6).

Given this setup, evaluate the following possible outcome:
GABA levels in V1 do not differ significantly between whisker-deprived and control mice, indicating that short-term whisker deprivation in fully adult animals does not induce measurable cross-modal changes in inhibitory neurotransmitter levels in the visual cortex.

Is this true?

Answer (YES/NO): NO